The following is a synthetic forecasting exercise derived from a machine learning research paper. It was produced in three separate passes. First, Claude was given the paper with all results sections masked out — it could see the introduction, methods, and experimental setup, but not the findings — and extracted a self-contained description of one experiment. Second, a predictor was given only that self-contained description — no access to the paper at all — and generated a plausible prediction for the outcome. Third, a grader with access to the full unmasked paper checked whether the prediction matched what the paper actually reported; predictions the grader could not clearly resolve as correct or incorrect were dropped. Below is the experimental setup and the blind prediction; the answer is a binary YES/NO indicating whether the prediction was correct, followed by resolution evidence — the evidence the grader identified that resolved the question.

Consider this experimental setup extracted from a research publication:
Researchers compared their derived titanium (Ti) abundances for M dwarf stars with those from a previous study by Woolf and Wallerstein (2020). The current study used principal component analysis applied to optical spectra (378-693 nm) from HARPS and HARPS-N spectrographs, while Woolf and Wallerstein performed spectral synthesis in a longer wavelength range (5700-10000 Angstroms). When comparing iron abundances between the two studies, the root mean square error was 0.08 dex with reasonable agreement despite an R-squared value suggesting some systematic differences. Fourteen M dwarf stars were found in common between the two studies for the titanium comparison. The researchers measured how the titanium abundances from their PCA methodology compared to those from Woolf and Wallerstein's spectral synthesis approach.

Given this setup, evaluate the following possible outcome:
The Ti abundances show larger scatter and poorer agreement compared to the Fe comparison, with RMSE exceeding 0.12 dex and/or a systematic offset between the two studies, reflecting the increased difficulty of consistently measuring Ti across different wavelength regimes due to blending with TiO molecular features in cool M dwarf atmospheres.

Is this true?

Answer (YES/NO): YES